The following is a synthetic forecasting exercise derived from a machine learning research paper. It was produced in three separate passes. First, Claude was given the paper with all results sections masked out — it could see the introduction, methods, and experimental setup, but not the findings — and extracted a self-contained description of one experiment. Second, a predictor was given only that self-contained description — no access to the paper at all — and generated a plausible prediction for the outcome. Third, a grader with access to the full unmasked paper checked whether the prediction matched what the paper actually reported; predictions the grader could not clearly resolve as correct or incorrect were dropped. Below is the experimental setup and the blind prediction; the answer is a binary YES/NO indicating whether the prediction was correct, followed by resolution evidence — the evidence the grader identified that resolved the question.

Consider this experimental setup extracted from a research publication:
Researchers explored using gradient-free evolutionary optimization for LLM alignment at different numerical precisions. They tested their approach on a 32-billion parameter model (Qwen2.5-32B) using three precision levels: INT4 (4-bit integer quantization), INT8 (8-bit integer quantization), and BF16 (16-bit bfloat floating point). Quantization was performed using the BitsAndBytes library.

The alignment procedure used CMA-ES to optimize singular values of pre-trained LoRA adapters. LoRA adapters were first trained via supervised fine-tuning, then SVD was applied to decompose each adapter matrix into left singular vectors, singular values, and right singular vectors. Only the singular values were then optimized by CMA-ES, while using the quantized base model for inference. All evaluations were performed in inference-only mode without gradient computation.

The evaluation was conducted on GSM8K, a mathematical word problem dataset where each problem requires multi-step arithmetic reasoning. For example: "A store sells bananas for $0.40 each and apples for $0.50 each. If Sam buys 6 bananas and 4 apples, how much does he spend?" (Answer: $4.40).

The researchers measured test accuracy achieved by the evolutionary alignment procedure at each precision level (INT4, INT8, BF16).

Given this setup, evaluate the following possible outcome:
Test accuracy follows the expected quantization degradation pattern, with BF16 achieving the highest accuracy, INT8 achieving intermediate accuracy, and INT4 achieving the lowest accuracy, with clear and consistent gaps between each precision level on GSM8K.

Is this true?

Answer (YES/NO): NO